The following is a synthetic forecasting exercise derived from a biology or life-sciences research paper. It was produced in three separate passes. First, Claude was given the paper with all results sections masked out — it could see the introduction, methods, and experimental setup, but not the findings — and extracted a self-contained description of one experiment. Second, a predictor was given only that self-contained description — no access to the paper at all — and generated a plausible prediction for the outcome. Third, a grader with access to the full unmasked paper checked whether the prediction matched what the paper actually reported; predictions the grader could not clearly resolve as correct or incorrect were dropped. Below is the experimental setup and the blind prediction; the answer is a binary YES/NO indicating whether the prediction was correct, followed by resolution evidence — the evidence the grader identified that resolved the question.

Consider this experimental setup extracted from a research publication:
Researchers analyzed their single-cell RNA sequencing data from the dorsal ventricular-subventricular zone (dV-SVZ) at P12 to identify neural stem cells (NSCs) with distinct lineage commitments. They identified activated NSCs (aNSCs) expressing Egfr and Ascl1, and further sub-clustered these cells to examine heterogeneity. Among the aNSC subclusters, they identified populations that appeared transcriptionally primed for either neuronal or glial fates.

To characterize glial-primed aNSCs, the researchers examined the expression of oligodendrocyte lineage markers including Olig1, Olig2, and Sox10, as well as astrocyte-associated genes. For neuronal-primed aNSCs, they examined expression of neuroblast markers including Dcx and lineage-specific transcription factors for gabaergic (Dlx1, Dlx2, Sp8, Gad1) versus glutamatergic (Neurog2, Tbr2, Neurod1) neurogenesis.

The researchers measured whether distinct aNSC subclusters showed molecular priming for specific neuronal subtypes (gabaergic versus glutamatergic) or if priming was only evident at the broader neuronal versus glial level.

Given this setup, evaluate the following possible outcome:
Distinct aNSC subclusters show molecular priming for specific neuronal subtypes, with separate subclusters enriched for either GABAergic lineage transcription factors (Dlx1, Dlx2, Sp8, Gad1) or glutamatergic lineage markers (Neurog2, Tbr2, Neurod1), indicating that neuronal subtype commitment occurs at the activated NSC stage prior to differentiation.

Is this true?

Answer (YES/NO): YES